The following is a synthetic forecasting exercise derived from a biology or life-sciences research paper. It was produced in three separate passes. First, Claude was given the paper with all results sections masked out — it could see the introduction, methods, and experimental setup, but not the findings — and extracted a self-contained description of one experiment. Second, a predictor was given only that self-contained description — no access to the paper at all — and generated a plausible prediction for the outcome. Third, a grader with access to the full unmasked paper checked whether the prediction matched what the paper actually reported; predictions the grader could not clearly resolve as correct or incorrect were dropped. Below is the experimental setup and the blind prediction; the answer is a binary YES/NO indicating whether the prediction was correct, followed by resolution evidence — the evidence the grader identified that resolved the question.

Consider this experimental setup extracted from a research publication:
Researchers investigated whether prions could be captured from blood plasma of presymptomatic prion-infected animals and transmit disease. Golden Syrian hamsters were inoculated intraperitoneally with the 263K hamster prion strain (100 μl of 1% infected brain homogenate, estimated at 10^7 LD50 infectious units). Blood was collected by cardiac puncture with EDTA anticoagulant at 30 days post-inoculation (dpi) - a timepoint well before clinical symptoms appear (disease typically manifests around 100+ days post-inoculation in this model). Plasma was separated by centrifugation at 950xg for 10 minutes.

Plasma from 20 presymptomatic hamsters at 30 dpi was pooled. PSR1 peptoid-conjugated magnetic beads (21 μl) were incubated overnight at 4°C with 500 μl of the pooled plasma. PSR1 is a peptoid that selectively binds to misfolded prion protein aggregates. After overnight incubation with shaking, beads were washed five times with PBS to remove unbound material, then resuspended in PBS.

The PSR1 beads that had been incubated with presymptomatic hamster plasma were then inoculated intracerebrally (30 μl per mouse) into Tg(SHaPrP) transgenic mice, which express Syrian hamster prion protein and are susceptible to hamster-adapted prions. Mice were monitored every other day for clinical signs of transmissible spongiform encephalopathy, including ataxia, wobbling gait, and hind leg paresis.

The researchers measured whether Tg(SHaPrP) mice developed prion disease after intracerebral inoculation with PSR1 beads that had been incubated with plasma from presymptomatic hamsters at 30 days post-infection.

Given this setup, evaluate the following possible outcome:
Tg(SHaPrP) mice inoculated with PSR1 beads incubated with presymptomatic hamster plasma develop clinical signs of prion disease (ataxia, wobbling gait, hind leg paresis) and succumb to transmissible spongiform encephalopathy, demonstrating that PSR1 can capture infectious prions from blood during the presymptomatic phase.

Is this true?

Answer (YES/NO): NO